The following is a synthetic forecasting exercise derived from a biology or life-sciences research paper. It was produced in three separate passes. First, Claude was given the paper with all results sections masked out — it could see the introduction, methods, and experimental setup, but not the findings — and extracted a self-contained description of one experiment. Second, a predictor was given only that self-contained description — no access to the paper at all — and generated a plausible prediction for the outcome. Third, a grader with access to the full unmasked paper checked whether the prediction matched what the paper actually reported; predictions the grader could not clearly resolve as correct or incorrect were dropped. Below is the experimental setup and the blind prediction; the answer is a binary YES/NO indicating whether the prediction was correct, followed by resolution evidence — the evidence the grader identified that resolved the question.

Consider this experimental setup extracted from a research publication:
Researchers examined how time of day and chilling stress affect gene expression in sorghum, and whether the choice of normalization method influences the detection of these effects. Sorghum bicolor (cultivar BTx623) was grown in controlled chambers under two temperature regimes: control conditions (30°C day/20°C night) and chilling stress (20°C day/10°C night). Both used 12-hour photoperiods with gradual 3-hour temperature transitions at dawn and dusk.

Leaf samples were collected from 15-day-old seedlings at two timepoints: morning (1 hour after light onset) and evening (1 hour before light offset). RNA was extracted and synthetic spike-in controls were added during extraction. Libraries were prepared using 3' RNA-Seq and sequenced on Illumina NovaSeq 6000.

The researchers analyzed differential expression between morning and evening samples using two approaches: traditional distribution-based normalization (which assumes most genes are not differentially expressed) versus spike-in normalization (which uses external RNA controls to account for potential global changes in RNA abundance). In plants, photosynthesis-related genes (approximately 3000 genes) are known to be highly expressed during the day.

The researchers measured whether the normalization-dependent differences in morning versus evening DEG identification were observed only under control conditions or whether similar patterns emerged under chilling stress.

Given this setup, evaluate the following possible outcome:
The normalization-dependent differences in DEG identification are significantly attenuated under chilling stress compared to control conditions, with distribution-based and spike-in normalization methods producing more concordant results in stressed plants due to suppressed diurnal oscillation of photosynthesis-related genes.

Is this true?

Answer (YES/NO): NO